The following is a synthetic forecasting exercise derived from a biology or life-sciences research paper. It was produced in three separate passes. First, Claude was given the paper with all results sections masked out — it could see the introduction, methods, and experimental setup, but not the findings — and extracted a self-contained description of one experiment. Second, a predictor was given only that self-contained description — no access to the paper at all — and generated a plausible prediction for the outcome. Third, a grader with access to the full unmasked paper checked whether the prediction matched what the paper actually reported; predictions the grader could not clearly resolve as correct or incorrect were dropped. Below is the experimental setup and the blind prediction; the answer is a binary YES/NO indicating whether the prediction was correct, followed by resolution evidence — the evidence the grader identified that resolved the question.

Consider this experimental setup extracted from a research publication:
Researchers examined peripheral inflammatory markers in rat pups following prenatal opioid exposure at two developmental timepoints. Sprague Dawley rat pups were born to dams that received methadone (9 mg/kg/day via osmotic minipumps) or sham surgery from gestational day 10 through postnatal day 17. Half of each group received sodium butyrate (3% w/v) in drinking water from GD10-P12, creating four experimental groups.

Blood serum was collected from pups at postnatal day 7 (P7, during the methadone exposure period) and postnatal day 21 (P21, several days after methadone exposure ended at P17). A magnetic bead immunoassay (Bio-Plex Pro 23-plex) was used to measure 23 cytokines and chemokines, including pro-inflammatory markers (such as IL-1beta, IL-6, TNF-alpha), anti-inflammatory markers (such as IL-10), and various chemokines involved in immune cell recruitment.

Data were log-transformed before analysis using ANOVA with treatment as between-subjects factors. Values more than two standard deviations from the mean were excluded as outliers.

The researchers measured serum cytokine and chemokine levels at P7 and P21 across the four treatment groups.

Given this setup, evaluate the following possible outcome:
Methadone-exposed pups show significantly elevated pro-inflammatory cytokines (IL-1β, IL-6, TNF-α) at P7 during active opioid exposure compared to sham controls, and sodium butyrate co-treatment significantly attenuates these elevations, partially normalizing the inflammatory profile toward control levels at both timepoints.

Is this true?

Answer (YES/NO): NO